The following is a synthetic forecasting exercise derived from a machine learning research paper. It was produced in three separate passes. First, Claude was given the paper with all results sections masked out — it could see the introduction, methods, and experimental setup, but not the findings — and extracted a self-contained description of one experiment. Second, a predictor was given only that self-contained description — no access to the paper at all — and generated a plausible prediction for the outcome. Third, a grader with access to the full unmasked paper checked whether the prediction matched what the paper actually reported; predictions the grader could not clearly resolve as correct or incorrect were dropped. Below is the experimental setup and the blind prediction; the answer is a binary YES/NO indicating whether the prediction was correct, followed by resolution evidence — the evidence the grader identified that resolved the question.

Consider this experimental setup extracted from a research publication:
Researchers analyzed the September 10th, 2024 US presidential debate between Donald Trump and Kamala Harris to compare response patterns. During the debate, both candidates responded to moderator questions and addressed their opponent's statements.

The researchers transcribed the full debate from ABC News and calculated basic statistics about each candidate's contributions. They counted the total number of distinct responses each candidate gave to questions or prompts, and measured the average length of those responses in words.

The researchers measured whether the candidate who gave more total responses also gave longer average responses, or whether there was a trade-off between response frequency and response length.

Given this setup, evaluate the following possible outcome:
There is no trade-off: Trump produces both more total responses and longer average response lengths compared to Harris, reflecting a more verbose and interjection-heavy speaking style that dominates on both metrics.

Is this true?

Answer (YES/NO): NO